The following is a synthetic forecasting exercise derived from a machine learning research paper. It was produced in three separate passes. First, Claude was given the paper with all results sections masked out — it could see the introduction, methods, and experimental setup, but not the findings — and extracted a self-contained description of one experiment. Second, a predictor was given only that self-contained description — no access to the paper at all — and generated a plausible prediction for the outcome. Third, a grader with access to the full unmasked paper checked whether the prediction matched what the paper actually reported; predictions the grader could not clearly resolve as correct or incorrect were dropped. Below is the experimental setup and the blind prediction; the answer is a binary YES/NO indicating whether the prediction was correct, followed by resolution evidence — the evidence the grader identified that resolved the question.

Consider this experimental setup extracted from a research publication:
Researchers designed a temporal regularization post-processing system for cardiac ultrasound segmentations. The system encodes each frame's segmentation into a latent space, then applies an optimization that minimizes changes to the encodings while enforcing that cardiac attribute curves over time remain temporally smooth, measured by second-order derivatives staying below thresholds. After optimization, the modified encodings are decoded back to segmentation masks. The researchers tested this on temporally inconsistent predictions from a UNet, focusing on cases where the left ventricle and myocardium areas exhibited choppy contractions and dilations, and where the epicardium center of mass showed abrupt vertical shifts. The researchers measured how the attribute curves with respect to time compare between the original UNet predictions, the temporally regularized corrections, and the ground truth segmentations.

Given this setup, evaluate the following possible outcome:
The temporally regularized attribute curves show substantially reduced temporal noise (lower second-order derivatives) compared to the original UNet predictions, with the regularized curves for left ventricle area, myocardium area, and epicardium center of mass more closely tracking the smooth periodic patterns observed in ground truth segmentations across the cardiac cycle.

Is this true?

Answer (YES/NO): YES